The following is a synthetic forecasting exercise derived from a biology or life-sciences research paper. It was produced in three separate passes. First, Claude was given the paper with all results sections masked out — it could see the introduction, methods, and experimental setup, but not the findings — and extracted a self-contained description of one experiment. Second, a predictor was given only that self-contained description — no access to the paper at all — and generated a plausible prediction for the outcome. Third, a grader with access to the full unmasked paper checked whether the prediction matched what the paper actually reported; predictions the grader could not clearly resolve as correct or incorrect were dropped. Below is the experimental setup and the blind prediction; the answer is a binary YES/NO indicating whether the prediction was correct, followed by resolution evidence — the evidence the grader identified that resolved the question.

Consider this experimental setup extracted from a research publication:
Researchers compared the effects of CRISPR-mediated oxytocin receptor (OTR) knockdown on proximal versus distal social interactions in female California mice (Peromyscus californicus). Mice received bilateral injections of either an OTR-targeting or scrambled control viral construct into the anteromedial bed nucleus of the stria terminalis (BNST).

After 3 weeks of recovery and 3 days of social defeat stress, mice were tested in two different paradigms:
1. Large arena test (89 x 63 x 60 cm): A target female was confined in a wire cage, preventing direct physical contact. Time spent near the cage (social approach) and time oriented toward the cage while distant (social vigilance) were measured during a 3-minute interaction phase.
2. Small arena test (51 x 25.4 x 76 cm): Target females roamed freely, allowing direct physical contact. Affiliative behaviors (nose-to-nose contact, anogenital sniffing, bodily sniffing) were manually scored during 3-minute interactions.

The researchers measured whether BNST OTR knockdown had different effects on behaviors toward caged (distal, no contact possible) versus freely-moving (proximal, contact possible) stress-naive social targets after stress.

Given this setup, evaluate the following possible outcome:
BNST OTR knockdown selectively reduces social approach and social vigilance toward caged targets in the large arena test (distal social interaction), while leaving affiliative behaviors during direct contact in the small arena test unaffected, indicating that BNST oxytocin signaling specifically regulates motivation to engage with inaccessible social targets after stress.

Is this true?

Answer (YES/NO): NO